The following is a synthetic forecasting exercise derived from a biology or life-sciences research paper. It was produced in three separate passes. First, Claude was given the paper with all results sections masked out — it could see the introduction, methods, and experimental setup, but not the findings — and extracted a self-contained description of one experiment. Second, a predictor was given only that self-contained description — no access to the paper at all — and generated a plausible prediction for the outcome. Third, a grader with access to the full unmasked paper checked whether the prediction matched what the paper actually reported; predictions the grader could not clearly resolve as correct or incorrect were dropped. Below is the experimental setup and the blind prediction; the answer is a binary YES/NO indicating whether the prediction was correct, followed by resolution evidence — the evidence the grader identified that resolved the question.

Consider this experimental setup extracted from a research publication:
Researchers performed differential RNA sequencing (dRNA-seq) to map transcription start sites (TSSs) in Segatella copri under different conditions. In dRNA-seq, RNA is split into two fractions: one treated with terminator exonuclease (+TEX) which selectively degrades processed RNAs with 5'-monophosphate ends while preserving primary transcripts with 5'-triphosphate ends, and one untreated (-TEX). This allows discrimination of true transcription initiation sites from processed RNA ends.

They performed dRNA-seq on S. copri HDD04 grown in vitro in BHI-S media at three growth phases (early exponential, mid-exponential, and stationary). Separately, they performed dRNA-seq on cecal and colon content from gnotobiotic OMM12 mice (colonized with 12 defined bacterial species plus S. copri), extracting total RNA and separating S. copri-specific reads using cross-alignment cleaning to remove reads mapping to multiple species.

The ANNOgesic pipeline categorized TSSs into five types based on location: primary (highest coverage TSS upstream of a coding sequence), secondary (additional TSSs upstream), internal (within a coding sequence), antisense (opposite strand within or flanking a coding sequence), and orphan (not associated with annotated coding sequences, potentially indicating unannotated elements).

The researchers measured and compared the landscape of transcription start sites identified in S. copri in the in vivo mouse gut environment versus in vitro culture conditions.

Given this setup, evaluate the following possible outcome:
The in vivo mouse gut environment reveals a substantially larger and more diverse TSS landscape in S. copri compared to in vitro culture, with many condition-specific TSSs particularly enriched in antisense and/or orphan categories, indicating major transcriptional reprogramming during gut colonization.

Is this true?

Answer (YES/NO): NO